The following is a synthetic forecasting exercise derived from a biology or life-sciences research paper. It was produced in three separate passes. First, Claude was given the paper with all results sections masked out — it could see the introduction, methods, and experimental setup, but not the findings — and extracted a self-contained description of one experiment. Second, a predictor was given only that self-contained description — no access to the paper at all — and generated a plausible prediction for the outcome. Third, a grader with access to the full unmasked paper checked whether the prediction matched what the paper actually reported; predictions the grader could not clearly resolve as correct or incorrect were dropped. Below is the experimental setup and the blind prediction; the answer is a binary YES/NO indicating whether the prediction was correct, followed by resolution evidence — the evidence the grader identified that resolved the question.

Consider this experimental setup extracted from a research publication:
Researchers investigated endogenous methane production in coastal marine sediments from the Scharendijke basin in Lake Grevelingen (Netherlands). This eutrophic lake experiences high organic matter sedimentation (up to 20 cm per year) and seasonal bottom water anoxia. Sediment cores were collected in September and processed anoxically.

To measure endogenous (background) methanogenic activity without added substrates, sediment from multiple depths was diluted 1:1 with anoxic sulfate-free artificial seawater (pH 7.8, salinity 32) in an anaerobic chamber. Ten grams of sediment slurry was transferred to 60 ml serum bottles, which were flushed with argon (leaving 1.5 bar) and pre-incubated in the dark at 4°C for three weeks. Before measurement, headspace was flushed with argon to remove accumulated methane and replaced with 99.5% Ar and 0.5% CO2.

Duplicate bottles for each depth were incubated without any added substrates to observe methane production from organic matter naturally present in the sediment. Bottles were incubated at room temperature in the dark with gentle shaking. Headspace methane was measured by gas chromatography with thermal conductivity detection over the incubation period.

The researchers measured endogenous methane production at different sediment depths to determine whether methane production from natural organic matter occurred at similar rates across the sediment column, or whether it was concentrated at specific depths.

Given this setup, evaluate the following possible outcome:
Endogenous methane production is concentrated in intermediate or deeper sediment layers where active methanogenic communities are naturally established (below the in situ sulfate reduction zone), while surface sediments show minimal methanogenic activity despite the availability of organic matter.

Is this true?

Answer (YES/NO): NO